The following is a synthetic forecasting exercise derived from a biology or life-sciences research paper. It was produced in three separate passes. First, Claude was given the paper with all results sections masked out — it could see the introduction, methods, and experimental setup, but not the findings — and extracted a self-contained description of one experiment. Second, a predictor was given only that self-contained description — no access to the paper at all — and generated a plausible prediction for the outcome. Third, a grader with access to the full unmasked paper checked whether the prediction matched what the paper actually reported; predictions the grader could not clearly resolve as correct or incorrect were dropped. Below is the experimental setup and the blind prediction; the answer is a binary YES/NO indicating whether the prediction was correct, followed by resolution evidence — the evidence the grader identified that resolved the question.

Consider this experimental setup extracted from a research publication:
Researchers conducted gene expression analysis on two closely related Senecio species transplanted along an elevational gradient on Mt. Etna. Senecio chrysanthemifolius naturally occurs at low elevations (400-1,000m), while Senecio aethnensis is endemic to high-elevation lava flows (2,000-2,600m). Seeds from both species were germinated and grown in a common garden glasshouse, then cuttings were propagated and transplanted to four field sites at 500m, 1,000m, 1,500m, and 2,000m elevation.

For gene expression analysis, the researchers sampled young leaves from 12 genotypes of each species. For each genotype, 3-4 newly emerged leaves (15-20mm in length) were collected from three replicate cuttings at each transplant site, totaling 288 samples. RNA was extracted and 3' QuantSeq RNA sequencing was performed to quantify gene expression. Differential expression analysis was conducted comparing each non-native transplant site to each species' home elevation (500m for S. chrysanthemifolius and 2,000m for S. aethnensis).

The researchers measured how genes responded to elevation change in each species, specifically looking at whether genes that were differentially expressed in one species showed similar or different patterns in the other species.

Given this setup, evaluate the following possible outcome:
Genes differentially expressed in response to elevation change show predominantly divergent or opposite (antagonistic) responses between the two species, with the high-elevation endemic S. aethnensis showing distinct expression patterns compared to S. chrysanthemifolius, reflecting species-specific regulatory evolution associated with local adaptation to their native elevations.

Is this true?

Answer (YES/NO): NO